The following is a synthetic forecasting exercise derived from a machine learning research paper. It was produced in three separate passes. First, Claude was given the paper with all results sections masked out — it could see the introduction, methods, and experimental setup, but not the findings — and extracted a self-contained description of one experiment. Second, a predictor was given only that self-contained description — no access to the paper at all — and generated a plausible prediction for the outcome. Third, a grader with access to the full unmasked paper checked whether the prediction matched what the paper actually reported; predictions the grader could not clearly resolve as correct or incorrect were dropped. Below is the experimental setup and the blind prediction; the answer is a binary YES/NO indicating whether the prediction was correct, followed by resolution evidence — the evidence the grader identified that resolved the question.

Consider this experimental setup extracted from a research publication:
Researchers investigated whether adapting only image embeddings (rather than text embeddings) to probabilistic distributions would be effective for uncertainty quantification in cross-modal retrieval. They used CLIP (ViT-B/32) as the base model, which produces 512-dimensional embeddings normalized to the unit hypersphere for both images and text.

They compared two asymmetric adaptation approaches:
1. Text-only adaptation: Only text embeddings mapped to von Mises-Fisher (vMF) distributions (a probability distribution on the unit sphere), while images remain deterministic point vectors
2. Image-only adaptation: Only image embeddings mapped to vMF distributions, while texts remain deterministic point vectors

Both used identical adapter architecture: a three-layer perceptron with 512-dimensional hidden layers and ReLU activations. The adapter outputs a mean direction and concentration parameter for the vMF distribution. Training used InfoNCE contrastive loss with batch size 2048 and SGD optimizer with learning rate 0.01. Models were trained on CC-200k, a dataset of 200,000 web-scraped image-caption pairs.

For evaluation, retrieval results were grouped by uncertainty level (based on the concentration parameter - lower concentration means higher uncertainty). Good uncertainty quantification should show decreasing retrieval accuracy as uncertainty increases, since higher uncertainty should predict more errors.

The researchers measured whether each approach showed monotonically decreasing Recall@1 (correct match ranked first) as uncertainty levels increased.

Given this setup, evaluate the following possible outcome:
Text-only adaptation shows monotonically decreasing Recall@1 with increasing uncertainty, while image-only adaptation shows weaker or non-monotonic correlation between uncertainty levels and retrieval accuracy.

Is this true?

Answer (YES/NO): YES